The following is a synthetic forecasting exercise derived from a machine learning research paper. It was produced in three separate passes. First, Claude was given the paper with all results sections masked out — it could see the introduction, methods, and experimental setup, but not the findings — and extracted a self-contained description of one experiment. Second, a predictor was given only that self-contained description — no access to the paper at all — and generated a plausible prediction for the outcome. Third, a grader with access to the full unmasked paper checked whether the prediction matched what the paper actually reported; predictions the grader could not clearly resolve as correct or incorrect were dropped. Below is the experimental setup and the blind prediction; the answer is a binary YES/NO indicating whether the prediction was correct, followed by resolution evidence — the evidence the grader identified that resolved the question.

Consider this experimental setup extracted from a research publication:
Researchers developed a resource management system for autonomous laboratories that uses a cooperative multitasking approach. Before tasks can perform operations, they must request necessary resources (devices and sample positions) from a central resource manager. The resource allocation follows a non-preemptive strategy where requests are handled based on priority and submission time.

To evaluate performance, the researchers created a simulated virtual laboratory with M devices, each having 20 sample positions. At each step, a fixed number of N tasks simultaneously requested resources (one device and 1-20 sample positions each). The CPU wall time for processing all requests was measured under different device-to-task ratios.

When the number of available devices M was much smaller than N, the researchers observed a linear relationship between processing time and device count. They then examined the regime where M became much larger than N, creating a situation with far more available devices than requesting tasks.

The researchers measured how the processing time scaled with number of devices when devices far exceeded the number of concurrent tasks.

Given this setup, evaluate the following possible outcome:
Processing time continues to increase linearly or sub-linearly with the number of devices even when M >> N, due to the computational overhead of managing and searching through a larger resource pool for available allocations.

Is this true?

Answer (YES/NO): NO